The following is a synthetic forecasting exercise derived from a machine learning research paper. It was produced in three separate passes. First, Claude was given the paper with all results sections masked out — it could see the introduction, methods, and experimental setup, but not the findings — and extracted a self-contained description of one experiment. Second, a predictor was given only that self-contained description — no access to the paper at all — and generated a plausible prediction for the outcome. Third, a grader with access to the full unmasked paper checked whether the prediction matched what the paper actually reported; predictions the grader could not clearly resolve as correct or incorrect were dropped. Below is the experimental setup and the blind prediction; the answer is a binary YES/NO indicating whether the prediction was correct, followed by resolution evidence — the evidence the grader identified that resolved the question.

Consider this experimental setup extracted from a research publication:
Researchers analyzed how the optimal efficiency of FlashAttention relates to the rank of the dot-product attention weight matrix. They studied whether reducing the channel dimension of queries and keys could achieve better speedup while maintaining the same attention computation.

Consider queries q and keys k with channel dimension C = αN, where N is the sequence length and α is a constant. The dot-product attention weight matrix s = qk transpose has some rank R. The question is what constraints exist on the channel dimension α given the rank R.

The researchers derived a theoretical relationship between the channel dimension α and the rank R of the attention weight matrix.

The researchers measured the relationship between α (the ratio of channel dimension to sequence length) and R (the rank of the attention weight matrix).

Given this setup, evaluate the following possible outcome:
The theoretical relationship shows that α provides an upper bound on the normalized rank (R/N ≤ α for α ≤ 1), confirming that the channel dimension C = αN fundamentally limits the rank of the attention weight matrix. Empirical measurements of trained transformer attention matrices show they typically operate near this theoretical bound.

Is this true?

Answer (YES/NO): NO